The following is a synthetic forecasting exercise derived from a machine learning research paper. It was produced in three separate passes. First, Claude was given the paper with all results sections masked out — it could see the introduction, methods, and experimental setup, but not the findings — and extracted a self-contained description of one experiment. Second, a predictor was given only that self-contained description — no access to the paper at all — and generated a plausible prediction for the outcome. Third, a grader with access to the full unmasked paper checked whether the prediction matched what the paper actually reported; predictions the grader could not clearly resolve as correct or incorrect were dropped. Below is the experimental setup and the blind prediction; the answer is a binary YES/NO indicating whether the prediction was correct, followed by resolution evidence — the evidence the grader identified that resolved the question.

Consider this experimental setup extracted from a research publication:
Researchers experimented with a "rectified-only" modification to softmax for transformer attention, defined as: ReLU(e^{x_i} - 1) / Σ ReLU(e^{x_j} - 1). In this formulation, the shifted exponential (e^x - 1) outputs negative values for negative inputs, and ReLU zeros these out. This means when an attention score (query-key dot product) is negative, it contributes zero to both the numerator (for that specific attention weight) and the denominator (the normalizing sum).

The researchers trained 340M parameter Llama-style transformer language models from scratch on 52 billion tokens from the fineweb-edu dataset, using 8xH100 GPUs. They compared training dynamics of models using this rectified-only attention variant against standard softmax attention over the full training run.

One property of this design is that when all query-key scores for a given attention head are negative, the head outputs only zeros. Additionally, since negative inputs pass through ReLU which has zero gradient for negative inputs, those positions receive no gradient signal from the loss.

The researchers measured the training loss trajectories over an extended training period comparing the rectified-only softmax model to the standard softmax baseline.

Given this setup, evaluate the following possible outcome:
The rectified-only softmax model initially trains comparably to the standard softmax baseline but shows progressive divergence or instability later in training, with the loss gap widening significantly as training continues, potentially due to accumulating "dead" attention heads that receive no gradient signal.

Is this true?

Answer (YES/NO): YES